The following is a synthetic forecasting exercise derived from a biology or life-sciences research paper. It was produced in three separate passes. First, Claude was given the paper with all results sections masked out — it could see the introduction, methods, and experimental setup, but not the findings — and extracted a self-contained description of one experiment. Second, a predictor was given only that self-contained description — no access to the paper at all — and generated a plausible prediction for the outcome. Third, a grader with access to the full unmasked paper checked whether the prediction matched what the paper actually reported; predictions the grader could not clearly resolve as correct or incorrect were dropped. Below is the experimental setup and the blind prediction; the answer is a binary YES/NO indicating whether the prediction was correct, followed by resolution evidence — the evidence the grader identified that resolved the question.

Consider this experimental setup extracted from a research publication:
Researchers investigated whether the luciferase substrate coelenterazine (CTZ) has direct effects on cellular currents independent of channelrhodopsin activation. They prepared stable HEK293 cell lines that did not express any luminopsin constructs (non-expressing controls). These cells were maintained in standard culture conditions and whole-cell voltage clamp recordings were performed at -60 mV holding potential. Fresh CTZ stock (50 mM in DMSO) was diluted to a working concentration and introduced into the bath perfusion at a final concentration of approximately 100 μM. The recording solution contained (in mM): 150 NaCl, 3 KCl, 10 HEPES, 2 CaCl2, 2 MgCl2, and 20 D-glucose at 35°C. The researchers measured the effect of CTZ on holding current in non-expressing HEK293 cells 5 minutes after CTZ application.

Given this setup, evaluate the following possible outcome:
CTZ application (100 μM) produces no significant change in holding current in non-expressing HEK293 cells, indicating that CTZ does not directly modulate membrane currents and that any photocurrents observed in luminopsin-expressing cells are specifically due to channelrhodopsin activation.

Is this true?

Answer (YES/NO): YES